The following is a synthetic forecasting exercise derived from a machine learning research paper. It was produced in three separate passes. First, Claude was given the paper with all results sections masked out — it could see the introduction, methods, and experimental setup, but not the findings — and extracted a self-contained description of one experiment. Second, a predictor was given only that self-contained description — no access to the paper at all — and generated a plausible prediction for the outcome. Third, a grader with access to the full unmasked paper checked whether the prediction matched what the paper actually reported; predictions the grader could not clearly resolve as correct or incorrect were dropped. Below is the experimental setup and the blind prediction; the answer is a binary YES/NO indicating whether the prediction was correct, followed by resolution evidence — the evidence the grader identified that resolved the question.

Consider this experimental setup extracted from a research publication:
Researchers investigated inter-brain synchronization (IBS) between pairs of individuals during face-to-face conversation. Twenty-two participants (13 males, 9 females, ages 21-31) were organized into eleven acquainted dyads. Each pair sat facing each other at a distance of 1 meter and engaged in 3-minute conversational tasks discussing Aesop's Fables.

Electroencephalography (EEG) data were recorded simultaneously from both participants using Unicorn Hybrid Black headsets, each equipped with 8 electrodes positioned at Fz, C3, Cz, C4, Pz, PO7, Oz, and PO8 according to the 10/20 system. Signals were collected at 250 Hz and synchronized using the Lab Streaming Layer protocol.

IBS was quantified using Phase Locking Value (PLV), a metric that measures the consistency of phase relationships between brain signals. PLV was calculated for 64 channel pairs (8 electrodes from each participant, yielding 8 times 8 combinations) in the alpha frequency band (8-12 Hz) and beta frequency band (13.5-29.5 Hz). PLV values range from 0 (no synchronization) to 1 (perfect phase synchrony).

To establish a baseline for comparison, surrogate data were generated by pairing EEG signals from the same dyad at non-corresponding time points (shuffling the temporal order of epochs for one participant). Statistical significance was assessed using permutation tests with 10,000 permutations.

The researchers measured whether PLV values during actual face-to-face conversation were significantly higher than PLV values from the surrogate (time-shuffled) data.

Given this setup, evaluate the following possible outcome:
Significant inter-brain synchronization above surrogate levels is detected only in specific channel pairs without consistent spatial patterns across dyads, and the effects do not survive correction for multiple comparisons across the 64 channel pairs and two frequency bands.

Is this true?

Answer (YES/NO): NO